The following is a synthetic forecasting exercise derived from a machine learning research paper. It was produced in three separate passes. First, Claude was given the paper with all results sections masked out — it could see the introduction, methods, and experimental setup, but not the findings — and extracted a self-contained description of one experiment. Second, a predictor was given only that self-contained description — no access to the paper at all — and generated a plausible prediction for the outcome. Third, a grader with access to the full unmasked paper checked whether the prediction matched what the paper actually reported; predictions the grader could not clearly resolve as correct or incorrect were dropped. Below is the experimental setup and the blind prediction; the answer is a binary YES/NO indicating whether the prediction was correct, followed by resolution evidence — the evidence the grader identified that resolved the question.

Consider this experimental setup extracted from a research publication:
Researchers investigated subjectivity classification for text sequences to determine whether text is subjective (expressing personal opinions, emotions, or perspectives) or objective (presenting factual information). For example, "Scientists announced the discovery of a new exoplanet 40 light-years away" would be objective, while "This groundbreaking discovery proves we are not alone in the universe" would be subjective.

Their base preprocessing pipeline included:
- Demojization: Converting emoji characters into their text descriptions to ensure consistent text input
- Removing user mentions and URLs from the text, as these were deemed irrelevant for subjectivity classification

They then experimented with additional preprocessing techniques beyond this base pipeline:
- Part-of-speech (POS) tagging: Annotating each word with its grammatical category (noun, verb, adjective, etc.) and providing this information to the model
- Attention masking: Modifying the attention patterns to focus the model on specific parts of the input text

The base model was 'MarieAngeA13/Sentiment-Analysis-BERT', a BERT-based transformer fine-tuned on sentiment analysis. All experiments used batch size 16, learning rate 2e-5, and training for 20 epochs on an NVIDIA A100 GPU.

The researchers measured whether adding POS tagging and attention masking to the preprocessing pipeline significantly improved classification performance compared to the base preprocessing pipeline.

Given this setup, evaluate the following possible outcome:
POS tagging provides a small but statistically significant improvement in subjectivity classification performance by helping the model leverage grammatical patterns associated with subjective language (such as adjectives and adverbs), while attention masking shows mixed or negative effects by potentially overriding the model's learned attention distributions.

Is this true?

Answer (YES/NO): NO